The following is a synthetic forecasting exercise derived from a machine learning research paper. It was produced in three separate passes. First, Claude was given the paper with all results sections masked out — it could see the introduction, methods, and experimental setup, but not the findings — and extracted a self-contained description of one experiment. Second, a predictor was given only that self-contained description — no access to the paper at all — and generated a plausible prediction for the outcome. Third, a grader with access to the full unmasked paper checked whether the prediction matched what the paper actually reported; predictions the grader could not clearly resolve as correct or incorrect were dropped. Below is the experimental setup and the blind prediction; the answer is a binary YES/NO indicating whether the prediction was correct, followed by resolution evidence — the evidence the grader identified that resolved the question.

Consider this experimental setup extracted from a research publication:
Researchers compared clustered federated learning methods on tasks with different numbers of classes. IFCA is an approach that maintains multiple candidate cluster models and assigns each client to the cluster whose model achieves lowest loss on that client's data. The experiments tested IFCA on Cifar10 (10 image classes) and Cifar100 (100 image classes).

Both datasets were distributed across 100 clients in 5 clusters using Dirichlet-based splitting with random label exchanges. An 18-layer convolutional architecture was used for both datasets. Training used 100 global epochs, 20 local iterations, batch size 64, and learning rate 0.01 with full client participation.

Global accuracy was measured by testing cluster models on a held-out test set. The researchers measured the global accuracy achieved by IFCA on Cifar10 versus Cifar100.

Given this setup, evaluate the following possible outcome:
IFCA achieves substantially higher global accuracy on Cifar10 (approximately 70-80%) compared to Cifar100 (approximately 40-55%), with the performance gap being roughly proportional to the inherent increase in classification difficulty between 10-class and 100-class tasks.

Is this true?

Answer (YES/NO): NO